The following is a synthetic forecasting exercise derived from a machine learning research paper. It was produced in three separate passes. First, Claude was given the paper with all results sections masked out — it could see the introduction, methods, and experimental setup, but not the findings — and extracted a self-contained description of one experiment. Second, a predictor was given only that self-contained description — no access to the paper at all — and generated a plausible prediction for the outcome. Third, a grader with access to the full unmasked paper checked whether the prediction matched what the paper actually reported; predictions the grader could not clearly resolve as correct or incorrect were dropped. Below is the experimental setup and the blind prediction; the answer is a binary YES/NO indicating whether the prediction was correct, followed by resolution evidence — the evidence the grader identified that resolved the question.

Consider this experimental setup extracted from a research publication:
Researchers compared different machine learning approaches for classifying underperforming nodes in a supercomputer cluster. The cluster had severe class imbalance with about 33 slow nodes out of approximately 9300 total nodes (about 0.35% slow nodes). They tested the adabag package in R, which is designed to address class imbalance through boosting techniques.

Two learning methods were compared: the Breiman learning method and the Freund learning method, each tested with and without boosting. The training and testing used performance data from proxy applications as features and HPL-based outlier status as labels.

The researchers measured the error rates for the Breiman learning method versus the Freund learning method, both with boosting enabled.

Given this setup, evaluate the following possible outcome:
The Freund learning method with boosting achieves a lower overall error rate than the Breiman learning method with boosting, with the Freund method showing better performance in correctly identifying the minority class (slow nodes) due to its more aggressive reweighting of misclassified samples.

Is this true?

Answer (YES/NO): NO